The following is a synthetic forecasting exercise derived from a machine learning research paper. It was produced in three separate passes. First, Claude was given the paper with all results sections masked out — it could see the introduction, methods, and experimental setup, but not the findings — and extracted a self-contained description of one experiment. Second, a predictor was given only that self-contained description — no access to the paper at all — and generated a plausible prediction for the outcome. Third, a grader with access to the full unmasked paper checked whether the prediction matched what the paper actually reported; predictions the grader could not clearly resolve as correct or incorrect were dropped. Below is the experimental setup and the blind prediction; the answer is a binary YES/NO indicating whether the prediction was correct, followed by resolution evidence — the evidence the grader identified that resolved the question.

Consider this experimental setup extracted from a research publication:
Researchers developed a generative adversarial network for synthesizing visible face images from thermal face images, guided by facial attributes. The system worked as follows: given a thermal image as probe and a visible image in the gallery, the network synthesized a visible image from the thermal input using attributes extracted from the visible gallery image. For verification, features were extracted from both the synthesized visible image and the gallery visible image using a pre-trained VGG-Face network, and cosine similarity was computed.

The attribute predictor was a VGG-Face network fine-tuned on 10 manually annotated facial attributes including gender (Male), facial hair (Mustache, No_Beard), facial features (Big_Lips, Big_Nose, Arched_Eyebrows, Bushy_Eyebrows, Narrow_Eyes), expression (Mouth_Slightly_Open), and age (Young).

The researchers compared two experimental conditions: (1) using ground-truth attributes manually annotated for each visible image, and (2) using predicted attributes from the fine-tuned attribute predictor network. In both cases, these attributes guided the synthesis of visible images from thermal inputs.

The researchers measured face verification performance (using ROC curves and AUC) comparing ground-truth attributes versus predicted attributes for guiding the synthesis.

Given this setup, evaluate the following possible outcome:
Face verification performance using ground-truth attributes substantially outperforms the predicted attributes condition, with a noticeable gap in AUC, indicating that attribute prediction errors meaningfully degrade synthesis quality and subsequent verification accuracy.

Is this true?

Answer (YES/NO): NO